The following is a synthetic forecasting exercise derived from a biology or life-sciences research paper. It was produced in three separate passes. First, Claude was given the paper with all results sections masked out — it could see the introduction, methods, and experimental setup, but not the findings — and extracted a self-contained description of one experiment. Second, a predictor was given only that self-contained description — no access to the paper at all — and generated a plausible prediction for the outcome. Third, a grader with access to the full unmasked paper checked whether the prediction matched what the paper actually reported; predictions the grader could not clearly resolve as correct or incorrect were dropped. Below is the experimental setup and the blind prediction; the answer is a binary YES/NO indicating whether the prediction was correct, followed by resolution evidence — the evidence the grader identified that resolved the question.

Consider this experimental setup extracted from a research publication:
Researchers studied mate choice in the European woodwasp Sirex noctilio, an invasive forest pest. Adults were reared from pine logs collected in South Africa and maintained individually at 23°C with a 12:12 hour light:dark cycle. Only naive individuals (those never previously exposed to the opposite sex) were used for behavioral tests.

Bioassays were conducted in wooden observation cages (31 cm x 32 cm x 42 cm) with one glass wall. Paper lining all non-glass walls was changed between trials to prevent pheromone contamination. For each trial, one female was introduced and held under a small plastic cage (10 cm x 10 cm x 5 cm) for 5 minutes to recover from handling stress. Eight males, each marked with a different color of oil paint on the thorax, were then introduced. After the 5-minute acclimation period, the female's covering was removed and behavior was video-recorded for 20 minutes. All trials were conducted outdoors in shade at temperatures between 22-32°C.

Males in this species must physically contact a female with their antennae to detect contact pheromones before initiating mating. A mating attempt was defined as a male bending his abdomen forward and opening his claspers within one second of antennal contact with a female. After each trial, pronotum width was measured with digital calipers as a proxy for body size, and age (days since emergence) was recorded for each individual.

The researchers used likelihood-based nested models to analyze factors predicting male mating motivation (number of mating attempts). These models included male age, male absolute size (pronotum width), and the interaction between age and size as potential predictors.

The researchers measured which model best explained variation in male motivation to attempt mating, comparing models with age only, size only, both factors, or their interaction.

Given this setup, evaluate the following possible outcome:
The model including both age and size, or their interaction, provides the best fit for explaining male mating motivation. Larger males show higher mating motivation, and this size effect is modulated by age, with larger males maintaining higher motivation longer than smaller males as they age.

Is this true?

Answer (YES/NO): NO